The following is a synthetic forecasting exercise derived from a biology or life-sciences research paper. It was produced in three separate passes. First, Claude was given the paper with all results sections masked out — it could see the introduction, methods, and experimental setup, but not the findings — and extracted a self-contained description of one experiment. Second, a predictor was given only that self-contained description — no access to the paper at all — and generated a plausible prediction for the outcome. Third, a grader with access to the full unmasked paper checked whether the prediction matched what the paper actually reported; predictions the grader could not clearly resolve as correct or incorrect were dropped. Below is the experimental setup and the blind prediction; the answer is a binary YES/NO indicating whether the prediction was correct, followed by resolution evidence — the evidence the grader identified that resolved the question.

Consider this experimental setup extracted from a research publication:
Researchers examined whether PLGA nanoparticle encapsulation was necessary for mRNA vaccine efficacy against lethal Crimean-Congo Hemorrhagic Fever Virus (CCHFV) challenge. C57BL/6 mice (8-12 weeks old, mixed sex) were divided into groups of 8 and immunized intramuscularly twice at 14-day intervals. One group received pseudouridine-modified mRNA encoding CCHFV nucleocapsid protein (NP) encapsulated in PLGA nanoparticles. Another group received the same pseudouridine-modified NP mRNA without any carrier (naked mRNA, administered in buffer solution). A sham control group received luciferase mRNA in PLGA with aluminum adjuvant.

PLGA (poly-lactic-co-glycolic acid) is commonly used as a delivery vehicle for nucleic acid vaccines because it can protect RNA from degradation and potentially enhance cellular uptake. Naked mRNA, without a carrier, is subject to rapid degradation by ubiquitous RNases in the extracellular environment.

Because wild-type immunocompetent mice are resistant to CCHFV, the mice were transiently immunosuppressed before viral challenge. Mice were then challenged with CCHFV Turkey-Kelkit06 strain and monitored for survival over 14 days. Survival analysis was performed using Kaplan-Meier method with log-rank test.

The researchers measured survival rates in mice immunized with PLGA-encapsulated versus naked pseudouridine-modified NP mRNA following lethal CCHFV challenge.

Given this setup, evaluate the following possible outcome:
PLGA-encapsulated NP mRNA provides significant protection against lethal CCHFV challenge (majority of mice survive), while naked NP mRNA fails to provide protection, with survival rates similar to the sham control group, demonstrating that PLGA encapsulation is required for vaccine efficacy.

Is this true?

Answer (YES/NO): NO